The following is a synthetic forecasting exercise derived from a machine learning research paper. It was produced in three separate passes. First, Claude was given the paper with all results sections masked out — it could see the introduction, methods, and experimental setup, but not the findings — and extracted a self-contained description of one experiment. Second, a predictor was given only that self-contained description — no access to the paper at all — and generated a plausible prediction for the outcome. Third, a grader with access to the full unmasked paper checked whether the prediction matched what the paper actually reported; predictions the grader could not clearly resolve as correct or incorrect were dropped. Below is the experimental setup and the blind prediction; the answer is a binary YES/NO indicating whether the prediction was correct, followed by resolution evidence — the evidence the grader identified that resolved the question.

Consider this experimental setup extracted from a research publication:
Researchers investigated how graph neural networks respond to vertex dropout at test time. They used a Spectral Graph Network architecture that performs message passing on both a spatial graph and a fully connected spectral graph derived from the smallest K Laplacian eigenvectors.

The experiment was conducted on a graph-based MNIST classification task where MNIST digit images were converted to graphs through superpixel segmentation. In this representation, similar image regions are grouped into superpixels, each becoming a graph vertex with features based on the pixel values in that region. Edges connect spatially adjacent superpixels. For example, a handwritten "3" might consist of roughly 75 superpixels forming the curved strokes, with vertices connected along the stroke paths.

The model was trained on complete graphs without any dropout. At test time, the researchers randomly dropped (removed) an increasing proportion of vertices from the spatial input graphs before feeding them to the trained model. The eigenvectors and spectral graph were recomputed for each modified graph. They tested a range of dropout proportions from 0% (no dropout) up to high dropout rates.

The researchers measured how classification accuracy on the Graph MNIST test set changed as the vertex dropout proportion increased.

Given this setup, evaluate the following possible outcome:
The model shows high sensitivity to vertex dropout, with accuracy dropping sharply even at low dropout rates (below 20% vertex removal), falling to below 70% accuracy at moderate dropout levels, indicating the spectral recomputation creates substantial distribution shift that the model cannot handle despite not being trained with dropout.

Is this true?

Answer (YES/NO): NO